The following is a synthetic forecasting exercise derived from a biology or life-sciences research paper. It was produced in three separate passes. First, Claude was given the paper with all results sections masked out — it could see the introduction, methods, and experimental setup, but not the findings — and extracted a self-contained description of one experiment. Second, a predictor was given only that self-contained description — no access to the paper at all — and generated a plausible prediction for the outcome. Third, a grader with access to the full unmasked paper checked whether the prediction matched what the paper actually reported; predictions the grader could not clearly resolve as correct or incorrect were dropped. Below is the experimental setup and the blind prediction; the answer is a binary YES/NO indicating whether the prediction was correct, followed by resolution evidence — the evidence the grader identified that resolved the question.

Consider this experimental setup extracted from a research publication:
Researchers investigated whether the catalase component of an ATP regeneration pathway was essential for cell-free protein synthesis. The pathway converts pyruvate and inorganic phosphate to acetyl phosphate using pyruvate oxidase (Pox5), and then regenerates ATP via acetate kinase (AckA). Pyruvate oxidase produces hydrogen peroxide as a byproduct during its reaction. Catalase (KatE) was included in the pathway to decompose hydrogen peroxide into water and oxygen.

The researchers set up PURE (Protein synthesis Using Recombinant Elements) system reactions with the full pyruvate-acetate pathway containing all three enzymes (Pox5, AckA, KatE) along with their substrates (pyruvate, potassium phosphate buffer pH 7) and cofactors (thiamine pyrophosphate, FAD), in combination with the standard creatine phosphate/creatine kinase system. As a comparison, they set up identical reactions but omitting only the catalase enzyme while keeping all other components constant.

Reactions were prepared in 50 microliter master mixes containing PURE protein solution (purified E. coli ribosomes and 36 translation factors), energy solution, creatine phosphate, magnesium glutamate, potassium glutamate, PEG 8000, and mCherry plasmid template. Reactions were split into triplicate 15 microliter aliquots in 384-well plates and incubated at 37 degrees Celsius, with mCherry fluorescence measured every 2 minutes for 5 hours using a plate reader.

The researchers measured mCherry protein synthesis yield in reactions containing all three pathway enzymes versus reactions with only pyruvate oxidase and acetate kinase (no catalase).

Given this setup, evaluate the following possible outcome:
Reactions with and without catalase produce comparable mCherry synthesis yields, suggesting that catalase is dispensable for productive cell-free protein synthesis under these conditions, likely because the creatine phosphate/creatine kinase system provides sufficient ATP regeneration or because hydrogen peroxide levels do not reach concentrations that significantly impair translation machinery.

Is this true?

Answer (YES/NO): NO